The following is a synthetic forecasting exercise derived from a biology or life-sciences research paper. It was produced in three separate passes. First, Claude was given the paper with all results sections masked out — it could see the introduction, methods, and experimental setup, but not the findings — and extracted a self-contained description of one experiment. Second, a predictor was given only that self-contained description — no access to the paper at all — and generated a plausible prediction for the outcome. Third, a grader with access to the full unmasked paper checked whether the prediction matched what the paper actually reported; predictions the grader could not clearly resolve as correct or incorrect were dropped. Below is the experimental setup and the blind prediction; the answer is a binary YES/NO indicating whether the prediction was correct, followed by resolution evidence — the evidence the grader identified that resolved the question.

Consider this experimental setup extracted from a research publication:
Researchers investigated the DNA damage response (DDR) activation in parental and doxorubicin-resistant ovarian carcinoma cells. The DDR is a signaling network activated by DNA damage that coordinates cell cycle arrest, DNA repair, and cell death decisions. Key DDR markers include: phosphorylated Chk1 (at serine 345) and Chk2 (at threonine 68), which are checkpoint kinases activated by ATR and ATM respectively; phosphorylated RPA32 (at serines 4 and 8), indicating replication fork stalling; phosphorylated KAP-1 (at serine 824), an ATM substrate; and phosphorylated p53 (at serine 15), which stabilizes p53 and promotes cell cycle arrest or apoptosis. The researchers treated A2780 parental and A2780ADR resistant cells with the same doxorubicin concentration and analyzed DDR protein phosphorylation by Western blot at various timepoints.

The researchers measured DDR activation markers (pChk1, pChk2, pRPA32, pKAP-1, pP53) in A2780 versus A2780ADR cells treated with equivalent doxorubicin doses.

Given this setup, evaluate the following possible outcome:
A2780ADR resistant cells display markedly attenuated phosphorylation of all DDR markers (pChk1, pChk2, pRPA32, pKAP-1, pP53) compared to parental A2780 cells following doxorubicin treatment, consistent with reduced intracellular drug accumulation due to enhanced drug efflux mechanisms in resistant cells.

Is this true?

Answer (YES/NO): YES